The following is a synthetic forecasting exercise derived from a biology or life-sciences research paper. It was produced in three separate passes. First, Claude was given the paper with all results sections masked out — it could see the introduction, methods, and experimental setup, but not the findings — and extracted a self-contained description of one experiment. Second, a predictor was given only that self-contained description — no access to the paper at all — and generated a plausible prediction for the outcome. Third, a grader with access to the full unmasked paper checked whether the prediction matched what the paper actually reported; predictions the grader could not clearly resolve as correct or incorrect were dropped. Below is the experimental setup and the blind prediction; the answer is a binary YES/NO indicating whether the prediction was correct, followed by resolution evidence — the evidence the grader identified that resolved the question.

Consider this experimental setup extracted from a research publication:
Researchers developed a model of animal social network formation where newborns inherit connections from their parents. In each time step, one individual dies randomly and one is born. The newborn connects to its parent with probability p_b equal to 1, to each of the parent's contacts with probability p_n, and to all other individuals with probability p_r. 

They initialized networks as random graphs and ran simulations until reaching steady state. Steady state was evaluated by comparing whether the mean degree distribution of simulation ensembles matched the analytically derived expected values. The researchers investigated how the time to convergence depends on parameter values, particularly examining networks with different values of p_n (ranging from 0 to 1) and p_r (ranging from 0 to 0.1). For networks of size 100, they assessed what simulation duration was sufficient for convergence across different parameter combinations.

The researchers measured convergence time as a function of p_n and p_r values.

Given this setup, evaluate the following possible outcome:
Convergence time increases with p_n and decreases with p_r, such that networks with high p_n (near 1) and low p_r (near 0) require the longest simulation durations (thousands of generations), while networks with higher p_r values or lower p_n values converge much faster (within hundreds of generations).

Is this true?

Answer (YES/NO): NO